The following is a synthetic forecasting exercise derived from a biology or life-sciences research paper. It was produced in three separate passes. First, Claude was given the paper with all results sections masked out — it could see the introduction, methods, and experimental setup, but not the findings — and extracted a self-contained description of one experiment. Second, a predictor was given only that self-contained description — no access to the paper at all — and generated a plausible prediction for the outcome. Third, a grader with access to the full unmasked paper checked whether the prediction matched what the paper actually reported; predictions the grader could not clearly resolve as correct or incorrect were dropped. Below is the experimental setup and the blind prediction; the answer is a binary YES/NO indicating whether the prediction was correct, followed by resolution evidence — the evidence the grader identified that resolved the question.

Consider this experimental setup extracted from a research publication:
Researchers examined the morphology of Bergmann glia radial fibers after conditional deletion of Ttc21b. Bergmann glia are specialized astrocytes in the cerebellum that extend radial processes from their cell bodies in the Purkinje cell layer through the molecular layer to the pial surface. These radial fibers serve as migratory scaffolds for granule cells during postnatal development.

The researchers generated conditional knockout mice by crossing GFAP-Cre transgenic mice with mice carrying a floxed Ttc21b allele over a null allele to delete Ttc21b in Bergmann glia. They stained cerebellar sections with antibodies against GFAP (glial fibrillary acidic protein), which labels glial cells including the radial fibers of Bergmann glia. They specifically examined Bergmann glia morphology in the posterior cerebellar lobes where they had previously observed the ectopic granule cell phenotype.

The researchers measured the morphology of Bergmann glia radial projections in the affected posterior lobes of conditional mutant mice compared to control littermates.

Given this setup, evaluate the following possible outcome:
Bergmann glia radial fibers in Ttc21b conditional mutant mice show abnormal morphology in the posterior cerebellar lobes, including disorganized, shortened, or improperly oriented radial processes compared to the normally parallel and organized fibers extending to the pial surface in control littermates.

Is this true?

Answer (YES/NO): YES